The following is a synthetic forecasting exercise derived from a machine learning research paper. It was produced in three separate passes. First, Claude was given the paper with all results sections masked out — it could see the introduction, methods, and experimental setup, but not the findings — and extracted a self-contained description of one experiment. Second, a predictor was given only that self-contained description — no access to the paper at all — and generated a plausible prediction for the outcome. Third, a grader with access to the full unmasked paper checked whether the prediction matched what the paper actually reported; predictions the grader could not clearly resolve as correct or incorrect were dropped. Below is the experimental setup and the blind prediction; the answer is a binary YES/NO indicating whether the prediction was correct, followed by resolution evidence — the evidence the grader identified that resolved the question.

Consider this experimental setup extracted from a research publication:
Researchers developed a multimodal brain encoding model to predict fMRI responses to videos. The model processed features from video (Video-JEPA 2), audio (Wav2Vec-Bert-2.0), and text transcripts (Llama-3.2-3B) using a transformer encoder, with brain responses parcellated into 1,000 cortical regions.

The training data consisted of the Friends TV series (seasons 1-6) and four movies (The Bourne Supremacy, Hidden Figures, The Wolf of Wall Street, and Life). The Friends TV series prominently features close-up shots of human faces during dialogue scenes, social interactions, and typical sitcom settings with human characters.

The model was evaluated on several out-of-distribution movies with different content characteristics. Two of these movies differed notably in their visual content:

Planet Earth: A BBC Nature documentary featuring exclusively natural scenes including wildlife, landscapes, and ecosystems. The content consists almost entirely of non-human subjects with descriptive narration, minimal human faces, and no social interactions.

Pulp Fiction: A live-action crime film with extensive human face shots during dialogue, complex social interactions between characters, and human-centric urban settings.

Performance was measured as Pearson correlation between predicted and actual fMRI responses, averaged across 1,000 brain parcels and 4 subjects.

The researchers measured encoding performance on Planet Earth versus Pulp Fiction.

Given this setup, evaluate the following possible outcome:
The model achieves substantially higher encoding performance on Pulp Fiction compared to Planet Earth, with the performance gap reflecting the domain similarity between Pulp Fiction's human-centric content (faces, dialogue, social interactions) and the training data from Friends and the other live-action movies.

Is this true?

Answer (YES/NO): YES